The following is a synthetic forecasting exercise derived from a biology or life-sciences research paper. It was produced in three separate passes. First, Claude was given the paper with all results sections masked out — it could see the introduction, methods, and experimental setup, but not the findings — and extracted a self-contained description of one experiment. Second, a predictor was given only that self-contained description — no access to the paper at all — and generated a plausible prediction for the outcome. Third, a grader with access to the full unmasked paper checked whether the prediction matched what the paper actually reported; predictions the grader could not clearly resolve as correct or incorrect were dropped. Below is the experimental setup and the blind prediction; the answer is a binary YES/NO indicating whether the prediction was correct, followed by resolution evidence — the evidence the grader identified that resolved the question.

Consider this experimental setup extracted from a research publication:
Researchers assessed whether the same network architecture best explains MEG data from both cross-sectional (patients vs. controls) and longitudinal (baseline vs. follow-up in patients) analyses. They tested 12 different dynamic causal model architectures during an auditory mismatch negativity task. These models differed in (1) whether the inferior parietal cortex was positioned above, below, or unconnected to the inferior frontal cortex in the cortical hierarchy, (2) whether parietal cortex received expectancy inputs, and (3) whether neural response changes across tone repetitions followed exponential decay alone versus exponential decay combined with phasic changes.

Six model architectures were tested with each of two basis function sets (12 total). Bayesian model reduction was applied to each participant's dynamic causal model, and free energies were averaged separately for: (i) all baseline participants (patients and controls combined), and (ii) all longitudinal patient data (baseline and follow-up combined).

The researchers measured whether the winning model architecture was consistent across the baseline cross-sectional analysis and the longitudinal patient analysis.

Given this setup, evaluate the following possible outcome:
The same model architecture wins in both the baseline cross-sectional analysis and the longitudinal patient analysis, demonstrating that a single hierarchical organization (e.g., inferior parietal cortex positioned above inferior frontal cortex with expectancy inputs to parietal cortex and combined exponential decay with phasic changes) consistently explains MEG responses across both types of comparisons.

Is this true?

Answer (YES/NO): NO